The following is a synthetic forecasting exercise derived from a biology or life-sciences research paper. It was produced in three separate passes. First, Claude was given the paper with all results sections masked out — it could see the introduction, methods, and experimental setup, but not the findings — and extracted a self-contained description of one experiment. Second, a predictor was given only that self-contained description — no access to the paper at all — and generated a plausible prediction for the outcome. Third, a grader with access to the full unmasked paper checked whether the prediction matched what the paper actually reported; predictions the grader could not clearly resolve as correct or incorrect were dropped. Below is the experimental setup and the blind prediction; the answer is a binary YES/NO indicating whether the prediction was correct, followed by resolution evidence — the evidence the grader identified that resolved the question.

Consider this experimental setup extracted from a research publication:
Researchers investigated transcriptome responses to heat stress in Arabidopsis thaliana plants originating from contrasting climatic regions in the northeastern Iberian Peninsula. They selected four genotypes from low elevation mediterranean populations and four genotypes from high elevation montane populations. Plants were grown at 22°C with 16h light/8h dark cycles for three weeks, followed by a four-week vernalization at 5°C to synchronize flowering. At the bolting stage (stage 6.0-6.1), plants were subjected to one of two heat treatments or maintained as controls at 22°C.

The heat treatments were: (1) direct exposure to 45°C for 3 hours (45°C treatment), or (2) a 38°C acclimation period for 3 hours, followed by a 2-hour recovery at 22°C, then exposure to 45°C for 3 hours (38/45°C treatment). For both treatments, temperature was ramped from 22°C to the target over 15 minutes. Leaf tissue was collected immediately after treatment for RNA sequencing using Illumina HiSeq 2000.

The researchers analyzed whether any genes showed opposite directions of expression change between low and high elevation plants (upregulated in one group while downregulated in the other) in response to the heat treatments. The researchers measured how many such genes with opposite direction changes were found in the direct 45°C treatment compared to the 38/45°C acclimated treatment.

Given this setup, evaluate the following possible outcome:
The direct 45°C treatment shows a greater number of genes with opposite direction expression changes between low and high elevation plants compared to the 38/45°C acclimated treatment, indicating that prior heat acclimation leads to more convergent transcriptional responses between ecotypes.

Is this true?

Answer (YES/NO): YES